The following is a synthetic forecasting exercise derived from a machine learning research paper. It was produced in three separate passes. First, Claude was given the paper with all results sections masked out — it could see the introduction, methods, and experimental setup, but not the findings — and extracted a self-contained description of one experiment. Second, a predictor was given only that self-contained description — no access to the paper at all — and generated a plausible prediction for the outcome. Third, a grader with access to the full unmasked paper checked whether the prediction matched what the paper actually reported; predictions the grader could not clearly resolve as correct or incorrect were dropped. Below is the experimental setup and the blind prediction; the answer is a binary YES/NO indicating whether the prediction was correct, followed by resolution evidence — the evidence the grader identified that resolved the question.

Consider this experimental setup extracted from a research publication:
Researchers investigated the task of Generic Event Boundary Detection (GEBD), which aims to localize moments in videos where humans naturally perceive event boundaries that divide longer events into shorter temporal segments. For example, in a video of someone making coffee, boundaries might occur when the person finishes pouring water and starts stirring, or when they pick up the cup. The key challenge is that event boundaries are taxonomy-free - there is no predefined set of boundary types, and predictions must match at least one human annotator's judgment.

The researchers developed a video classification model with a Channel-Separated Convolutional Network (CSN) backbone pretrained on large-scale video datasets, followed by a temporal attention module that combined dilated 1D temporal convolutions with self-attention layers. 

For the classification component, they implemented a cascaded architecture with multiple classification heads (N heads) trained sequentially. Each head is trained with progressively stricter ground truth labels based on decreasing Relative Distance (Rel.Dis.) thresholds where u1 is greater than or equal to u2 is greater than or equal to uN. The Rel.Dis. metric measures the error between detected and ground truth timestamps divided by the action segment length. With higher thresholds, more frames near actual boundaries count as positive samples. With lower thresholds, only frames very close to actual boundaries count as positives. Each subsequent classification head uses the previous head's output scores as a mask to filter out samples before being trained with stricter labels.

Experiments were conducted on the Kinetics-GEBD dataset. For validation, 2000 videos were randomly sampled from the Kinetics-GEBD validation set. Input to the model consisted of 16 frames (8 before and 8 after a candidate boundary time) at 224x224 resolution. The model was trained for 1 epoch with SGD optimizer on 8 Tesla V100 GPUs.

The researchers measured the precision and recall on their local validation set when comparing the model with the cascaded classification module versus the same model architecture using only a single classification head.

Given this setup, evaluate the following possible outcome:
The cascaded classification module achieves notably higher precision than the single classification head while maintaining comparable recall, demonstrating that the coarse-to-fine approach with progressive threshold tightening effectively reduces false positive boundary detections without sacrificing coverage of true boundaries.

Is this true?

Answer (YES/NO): NO